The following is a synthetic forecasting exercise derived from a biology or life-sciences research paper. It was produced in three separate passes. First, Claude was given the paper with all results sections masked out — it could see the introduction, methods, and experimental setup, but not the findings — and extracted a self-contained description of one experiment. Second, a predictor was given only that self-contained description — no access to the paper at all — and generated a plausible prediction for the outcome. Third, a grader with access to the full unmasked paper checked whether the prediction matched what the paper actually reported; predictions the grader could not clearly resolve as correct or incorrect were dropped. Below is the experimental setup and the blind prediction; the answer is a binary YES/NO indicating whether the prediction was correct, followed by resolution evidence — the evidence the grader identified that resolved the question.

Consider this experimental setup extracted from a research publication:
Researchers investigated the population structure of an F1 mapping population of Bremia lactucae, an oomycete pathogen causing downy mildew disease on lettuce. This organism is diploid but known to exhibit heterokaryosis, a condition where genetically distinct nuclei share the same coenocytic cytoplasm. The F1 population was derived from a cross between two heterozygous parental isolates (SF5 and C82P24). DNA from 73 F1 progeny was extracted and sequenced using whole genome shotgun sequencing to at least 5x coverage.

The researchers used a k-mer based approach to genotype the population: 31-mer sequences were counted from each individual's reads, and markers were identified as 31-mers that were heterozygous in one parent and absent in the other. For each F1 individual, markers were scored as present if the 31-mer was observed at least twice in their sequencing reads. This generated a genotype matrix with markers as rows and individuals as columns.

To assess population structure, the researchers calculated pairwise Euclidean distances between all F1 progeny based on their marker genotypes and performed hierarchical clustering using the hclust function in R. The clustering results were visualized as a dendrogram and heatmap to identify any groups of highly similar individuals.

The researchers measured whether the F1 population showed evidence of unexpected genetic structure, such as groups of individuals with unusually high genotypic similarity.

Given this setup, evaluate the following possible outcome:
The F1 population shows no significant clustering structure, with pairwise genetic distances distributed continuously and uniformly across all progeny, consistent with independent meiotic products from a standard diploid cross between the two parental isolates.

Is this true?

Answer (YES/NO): NO